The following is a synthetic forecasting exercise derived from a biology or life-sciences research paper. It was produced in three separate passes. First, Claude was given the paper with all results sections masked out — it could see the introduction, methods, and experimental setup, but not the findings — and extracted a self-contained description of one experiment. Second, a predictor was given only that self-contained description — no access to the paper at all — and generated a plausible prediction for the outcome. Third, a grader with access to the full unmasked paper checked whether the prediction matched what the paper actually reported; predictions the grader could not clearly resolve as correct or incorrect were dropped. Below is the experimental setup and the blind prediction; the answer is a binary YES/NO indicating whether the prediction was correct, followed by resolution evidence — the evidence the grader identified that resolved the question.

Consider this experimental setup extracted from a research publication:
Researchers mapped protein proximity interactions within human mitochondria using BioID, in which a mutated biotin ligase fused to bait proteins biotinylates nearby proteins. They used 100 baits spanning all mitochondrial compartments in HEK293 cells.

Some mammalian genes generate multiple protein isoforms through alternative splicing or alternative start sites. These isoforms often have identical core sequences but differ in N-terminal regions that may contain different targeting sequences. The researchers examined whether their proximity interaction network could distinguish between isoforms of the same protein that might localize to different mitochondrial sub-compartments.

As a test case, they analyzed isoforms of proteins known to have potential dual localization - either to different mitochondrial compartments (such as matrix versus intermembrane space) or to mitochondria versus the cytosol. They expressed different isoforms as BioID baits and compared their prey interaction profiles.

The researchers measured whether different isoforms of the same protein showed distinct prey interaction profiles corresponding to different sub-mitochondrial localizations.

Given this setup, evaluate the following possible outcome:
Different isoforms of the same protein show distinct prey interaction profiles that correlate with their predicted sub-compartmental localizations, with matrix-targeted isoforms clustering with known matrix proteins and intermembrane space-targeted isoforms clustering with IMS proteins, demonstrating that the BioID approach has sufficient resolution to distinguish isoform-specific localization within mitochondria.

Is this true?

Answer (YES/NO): YES